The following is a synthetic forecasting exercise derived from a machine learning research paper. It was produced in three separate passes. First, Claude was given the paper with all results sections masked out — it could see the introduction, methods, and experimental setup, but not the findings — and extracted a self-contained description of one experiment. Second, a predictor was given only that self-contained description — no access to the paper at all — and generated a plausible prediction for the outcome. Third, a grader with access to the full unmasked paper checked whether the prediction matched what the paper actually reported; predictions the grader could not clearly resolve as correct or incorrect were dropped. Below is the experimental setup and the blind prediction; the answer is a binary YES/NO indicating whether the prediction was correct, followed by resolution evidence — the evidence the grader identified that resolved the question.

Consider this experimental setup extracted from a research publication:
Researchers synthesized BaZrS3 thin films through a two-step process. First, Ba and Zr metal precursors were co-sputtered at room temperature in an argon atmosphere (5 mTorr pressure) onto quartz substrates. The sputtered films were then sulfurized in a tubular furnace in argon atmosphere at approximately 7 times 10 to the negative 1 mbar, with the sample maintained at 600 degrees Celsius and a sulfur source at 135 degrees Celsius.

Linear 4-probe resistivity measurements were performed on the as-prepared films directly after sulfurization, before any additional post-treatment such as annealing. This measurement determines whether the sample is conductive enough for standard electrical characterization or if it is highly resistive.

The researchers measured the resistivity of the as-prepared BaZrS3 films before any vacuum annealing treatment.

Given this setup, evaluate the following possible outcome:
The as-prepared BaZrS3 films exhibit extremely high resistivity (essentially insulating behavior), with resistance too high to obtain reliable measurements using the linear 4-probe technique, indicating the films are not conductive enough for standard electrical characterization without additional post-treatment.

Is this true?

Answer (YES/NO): YES